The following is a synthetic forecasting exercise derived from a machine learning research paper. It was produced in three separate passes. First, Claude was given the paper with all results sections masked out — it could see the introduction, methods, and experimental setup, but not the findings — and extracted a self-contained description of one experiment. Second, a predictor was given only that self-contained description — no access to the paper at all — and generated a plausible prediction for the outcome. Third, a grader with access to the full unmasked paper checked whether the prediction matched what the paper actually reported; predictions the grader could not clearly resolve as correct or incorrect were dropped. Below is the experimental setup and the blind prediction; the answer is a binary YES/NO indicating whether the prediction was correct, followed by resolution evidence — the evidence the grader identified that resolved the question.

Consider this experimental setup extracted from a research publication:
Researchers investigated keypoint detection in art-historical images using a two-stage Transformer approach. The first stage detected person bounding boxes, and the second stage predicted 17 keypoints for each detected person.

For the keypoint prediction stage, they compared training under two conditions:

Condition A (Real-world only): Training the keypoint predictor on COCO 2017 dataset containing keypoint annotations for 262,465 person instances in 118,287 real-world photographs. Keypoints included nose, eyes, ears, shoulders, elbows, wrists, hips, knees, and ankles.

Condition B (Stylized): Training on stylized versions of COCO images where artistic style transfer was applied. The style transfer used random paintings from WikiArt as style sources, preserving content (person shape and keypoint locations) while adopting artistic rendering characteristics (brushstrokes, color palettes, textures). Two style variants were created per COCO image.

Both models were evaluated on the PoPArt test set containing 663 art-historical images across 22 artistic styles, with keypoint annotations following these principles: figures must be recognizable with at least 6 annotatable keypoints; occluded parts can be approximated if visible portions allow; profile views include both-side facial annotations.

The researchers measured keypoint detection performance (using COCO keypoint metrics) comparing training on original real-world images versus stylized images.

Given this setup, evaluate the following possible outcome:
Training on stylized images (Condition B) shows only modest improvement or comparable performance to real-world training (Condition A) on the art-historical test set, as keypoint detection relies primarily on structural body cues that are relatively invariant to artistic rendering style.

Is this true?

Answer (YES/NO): YES